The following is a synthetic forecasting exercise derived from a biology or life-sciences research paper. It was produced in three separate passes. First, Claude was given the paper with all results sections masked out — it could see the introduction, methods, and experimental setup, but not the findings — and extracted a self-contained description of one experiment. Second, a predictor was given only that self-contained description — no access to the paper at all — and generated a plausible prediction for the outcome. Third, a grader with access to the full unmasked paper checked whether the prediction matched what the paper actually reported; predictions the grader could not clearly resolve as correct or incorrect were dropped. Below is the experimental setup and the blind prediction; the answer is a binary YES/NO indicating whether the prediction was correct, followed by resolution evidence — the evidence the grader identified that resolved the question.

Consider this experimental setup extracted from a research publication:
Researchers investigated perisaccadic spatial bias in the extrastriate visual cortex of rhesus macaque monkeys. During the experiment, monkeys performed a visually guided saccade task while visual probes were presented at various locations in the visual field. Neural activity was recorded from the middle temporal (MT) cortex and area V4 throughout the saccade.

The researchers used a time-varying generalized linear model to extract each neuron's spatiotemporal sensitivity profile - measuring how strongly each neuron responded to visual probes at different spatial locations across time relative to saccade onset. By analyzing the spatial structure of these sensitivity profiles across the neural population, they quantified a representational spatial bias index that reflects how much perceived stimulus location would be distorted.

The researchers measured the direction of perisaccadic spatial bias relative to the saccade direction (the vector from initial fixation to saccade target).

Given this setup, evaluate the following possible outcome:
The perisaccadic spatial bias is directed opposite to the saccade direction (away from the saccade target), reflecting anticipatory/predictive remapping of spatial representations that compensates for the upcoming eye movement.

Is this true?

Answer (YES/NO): YES